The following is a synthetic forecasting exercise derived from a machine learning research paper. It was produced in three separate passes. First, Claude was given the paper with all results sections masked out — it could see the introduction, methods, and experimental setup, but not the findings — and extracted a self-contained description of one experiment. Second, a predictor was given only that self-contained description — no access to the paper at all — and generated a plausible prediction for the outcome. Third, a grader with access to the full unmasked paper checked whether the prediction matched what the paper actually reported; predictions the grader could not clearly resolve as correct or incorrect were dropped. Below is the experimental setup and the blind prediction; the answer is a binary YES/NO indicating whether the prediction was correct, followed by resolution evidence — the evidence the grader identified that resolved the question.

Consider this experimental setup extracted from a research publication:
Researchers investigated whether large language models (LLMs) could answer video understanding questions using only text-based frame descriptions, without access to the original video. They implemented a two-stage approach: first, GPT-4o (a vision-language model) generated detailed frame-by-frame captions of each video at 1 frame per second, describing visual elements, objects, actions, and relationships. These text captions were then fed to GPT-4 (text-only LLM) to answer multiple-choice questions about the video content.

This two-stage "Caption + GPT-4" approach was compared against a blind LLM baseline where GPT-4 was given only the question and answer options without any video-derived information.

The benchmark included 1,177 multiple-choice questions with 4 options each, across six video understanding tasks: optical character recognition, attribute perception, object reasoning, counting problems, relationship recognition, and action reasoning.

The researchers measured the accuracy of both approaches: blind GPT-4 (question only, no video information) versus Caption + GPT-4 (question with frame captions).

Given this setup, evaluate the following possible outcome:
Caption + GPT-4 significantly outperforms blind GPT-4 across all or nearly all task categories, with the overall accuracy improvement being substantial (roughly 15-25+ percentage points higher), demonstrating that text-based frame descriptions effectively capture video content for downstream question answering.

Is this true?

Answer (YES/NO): NO